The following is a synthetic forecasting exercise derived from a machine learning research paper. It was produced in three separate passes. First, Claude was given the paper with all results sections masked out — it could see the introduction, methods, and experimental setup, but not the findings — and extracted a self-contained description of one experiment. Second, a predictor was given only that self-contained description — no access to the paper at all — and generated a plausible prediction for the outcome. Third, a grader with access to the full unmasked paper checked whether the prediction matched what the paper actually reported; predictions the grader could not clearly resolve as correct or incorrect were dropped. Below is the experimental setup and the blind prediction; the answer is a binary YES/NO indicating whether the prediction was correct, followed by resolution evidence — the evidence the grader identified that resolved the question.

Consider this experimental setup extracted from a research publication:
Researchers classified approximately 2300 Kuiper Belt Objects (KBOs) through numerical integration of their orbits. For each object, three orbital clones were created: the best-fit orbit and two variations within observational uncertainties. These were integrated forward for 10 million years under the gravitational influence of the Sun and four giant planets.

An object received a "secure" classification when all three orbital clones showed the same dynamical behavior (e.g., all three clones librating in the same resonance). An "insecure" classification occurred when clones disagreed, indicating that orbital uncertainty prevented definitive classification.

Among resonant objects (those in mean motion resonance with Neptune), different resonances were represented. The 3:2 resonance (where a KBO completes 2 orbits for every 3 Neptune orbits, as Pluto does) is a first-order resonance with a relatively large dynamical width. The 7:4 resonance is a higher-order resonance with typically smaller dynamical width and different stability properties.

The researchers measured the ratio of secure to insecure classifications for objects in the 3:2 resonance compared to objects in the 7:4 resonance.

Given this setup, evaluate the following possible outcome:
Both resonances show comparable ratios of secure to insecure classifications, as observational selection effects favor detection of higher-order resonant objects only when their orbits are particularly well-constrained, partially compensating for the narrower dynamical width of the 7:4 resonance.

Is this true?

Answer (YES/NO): NO